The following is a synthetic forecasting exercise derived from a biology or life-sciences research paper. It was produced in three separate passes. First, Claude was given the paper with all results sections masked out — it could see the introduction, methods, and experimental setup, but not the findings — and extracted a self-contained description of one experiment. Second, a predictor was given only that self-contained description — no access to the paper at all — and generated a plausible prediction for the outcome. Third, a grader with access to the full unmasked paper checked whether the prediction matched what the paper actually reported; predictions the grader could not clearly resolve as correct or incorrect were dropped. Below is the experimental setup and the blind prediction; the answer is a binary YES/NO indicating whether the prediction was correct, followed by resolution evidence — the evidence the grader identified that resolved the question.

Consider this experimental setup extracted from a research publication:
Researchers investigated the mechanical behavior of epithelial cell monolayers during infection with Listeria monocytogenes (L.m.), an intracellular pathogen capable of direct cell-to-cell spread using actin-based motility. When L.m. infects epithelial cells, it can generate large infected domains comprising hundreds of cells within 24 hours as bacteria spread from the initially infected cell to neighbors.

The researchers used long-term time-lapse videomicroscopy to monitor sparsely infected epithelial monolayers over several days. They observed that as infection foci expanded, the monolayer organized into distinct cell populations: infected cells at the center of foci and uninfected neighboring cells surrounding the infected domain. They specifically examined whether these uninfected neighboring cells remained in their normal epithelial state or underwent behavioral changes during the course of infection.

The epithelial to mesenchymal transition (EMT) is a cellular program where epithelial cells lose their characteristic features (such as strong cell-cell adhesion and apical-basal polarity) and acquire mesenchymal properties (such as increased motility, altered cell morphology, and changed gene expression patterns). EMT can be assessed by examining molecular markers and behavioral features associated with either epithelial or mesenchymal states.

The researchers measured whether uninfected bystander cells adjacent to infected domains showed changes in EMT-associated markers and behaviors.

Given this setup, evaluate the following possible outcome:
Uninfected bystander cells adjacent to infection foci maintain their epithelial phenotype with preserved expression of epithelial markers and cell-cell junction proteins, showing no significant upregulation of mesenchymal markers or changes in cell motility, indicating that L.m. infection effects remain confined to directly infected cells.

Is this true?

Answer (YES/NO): NO